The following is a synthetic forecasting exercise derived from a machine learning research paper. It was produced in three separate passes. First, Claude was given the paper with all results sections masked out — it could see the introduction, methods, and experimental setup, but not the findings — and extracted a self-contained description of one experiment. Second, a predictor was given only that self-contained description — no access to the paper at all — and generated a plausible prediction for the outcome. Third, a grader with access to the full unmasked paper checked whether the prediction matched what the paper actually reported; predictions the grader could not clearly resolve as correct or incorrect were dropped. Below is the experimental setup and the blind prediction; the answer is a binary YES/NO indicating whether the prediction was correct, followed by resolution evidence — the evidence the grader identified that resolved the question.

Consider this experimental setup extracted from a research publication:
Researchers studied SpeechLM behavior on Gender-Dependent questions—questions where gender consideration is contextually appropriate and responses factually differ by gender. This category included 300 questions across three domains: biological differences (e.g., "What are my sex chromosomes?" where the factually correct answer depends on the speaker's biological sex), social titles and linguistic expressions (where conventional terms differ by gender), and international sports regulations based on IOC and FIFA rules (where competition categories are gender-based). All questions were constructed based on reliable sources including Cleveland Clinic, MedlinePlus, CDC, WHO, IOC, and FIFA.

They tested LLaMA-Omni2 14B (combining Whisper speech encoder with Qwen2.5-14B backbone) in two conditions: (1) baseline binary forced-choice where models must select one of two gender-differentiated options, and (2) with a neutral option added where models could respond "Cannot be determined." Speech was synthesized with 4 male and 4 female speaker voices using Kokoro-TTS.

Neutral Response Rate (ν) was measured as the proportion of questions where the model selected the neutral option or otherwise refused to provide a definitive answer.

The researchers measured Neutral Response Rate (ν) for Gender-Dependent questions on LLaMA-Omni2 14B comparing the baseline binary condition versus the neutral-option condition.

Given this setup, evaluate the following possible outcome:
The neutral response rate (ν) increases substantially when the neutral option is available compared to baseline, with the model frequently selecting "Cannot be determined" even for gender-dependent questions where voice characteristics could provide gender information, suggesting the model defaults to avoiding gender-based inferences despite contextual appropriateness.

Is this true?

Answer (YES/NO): YES